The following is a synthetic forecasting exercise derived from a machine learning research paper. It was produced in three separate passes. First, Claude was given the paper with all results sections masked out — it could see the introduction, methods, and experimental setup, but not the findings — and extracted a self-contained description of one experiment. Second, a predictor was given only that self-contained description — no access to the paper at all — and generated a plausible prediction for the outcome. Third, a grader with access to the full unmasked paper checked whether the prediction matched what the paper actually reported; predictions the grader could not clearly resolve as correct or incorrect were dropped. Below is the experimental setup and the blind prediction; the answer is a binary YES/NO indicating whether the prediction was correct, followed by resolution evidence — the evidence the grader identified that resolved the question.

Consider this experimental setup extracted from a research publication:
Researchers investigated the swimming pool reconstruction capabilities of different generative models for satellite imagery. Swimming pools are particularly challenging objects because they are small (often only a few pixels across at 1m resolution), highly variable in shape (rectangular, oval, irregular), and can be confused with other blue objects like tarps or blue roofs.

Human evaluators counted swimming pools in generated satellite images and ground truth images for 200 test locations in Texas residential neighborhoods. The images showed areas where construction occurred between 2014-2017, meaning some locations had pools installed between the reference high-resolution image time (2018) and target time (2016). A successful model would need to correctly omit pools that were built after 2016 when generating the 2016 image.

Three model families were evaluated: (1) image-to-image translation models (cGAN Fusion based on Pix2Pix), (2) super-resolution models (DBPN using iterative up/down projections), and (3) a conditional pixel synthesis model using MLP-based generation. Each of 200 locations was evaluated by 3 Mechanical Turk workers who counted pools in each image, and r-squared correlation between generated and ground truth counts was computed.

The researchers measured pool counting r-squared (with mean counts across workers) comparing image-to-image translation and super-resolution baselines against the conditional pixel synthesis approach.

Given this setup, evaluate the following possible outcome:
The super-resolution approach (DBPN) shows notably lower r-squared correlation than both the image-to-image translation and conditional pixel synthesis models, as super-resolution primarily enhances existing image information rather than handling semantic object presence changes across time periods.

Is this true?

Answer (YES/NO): NO